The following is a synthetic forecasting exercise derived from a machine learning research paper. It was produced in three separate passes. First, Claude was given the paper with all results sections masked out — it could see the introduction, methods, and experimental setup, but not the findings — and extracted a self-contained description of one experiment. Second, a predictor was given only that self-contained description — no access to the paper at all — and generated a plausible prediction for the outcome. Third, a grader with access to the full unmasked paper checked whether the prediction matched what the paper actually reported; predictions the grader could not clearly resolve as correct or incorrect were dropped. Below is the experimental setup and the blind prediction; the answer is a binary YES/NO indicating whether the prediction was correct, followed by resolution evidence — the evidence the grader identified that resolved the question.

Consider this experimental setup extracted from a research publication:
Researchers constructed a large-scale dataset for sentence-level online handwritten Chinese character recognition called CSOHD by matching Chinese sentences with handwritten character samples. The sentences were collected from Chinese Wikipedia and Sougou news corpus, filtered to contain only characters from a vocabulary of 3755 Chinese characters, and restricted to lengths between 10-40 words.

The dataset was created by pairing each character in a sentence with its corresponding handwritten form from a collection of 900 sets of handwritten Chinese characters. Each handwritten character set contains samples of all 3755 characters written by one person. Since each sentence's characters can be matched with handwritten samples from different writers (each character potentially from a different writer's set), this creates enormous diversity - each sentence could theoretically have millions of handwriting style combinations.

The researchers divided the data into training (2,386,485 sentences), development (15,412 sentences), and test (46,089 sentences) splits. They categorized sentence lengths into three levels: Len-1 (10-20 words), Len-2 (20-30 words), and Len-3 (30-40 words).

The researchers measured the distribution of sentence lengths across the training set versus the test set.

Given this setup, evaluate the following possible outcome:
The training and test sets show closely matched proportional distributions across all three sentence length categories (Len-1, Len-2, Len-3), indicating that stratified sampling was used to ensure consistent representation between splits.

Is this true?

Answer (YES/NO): NO